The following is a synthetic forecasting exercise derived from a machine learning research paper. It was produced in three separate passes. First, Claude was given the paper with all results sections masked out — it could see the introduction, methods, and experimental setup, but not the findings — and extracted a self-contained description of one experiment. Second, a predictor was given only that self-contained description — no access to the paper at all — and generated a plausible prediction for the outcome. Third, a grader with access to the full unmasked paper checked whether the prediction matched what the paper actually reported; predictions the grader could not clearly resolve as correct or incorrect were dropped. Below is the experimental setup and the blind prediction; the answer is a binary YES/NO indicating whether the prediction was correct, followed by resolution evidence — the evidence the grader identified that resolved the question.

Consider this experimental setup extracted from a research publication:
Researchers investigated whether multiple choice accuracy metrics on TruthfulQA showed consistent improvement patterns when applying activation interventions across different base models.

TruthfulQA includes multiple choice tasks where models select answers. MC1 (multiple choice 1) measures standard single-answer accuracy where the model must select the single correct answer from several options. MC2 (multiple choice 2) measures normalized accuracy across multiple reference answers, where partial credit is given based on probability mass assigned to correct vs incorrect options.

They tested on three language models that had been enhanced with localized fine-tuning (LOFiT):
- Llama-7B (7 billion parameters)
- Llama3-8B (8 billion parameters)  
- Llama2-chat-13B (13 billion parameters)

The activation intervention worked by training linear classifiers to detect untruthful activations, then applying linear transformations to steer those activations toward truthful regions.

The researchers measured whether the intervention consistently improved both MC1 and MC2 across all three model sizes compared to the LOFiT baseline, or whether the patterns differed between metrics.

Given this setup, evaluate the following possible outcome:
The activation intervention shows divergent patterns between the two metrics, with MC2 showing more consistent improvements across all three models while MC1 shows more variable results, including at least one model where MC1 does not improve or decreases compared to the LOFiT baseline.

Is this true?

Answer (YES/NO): NO